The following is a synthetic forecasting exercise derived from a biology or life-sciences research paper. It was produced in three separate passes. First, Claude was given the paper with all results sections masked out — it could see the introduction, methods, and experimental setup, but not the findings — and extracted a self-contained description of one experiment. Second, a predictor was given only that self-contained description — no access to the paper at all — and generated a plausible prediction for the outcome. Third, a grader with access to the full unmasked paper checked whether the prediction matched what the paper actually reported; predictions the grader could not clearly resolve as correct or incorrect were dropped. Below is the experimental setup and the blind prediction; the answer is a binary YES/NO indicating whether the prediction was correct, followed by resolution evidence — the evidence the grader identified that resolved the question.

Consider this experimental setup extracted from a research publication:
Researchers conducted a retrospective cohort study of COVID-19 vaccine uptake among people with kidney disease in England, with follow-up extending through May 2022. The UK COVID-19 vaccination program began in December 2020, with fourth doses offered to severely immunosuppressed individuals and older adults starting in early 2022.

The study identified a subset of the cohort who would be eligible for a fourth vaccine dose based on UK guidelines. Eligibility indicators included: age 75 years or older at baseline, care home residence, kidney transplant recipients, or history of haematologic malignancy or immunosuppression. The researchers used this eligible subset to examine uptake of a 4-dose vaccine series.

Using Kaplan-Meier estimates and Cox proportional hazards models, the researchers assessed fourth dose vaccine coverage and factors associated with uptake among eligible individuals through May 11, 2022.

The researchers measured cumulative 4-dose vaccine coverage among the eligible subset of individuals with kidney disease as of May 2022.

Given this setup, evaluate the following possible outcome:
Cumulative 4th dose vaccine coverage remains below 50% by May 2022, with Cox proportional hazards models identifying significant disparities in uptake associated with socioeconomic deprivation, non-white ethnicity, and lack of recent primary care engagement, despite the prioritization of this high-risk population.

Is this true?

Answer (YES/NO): NO